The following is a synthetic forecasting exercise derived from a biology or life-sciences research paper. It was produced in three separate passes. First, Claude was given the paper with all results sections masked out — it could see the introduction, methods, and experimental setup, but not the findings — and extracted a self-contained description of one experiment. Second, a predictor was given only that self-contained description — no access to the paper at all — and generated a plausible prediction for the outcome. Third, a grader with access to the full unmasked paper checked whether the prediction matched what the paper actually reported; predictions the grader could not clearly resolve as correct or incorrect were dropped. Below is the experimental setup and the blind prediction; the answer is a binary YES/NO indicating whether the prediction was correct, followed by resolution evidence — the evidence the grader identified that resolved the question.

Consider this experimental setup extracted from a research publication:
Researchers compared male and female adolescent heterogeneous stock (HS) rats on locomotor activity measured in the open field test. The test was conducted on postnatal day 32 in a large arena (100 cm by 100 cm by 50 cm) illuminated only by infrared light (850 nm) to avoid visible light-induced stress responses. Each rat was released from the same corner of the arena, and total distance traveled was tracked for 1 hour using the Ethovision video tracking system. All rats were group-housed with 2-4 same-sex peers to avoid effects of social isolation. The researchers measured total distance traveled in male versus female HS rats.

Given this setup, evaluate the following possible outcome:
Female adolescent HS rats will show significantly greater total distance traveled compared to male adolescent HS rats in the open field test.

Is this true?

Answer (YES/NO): YES